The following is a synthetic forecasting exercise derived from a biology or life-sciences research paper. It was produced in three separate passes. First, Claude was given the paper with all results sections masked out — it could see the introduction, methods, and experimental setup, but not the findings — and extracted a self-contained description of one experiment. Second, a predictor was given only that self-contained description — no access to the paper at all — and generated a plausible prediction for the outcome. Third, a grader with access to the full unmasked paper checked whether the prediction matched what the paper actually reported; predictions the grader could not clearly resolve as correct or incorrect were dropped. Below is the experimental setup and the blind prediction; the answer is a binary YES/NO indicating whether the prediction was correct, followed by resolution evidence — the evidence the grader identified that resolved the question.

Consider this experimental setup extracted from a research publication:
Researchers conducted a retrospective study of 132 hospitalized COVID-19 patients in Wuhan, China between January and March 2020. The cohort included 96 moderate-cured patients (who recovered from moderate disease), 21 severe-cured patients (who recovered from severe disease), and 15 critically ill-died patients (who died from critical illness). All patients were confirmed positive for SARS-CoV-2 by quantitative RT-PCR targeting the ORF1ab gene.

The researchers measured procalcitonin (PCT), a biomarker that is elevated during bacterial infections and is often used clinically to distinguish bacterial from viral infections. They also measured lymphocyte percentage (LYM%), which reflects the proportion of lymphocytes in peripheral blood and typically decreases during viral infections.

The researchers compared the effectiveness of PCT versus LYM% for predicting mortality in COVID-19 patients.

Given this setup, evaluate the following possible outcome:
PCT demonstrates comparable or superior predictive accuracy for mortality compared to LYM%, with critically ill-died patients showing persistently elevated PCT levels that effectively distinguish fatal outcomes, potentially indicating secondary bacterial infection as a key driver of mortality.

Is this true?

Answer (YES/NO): NO